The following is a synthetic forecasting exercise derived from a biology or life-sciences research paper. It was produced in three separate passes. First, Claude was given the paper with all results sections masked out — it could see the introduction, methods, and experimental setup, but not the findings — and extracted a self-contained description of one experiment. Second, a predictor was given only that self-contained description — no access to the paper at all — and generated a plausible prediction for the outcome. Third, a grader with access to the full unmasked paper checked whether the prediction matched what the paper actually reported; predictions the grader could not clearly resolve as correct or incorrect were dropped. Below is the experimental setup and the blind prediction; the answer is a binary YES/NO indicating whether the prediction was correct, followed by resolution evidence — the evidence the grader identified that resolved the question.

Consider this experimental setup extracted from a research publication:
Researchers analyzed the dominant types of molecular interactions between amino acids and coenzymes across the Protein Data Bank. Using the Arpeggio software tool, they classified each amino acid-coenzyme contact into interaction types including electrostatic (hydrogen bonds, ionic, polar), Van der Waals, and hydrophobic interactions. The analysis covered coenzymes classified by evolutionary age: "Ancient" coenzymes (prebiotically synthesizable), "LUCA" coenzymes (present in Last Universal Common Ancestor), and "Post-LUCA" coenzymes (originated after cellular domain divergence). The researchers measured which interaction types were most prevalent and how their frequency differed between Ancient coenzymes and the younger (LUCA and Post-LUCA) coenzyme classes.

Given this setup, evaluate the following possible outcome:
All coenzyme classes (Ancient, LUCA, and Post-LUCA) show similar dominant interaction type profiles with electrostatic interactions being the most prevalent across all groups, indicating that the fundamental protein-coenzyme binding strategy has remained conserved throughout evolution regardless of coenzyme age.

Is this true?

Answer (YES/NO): YES